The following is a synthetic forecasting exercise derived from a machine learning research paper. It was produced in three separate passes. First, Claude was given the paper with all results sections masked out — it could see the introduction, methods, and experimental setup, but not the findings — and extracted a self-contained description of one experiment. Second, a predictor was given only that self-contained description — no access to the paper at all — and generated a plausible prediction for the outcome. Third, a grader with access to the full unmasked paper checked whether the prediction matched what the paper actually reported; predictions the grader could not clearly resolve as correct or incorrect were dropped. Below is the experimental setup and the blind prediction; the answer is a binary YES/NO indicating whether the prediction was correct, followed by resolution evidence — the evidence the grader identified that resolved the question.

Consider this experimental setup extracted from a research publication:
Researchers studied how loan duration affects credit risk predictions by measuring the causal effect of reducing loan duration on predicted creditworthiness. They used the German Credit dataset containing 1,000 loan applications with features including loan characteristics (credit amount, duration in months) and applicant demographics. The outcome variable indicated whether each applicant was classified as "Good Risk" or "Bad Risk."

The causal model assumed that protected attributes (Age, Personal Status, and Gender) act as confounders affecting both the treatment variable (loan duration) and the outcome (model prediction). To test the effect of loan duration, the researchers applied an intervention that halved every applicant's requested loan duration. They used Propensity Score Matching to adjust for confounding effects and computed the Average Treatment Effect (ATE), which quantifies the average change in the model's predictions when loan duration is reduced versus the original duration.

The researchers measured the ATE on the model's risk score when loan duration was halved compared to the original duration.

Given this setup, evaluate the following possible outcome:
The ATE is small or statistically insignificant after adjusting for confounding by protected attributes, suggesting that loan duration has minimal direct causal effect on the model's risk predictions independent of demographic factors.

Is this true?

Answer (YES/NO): NO